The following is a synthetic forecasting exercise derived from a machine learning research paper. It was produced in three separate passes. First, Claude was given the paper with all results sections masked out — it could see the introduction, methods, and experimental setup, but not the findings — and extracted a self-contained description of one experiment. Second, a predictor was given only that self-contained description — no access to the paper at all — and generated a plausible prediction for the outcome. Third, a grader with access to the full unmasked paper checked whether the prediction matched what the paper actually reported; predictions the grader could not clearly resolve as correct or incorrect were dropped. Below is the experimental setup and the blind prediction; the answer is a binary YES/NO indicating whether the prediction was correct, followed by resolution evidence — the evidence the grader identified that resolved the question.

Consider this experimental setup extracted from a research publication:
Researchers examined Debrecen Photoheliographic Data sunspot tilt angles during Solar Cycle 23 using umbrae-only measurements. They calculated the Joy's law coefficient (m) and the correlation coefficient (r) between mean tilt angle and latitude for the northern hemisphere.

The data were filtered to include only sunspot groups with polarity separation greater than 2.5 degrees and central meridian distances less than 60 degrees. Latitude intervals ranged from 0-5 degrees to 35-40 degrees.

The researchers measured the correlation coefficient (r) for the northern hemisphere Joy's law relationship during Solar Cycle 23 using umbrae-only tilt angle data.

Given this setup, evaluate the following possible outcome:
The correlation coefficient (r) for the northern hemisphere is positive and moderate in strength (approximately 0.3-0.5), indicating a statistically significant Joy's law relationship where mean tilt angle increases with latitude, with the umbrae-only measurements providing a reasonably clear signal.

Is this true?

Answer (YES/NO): NO